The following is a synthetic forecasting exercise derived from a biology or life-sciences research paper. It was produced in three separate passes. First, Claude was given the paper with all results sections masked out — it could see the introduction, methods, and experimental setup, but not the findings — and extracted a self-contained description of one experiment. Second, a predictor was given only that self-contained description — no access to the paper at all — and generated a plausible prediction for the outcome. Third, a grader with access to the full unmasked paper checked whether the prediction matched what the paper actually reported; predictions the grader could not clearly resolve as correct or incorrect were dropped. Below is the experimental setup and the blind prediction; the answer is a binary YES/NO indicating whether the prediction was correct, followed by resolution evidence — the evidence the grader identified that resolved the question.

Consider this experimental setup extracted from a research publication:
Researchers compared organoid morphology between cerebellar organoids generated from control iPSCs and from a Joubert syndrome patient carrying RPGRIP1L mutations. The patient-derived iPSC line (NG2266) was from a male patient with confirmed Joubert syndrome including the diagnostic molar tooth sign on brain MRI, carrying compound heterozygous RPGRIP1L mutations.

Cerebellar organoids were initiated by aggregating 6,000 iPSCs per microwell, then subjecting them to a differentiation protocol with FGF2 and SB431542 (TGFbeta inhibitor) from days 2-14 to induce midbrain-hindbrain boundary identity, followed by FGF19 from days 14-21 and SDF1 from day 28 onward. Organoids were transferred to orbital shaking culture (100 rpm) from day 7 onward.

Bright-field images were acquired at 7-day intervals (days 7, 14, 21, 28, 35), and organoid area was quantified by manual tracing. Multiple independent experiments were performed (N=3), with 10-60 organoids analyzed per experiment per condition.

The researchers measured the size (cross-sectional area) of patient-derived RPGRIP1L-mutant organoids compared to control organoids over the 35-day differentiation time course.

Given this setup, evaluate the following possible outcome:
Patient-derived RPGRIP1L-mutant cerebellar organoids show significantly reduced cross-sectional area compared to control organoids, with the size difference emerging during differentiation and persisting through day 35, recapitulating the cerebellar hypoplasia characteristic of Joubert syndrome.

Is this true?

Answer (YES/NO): NO